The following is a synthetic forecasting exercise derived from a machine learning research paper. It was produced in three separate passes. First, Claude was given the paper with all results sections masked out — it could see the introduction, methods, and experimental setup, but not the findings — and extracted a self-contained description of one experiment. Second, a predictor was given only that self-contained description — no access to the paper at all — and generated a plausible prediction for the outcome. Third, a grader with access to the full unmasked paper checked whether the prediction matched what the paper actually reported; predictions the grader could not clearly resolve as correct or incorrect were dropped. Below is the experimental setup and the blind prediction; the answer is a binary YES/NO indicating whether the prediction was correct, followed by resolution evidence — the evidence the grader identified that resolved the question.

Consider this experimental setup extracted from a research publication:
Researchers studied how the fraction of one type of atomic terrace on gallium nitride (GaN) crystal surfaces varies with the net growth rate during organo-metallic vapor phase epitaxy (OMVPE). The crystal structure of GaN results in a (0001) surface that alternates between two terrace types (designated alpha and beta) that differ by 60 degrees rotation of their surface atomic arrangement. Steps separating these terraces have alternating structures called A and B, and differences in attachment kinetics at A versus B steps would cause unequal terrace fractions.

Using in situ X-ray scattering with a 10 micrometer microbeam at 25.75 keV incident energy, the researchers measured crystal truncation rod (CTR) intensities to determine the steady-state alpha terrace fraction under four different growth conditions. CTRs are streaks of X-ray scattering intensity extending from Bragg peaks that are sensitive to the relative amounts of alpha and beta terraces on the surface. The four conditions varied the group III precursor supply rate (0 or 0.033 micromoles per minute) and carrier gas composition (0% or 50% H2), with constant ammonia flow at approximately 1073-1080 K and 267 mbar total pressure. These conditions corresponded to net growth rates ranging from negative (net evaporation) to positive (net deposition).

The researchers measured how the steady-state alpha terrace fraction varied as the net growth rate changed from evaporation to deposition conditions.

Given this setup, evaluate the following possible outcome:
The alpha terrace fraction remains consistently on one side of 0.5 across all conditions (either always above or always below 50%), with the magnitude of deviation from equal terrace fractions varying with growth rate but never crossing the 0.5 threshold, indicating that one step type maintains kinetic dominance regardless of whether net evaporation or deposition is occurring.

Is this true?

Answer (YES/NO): NO